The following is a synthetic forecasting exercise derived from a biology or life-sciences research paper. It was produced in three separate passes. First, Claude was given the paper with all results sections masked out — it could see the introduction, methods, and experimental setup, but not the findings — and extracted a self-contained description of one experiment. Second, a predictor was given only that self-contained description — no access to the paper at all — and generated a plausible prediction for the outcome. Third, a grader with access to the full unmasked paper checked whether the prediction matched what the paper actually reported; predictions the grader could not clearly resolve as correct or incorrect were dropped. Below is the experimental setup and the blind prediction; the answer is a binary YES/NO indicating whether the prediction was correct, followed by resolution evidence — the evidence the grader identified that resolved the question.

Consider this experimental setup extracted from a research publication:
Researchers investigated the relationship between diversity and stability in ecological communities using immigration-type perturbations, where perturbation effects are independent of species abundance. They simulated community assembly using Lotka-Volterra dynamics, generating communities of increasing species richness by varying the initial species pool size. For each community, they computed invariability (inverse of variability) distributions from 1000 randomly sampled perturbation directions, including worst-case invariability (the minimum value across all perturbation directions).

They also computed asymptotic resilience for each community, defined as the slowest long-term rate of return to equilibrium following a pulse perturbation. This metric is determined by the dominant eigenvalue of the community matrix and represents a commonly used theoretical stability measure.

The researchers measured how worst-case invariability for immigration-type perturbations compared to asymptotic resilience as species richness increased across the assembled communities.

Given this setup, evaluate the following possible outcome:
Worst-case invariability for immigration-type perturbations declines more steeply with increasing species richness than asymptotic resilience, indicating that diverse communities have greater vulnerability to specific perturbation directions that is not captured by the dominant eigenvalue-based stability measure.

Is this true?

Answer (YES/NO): NO